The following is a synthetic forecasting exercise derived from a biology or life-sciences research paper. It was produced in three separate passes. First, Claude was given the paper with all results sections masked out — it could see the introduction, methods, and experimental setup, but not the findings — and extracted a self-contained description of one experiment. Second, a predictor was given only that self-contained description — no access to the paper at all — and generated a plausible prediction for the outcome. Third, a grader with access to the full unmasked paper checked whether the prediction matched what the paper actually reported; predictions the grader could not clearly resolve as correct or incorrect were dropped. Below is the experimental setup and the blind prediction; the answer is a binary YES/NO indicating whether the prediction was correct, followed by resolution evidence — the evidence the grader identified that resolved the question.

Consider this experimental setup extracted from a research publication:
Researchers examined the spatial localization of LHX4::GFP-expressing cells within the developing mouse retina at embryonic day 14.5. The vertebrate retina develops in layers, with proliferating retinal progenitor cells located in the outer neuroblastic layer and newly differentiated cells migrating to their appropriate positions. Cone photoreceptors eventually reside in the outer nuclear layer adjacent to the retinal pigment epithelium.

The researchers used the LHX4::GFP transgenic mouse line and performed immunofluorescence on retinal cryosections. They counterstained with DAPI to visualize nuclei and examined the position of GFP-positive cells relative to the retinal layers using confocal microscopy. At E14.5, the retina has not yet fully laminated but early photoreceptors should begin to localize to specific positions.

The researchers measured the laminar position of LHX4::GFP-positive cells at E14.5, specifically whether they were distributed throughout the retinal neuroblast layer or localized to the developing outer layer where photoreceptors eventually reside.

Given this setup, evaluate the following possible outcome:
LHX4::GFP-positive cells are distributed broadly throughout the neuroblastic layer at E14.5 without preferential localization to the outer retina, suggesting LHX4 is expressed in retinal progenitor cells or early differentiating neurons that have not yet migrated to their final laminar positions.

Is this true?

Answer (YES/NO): NO